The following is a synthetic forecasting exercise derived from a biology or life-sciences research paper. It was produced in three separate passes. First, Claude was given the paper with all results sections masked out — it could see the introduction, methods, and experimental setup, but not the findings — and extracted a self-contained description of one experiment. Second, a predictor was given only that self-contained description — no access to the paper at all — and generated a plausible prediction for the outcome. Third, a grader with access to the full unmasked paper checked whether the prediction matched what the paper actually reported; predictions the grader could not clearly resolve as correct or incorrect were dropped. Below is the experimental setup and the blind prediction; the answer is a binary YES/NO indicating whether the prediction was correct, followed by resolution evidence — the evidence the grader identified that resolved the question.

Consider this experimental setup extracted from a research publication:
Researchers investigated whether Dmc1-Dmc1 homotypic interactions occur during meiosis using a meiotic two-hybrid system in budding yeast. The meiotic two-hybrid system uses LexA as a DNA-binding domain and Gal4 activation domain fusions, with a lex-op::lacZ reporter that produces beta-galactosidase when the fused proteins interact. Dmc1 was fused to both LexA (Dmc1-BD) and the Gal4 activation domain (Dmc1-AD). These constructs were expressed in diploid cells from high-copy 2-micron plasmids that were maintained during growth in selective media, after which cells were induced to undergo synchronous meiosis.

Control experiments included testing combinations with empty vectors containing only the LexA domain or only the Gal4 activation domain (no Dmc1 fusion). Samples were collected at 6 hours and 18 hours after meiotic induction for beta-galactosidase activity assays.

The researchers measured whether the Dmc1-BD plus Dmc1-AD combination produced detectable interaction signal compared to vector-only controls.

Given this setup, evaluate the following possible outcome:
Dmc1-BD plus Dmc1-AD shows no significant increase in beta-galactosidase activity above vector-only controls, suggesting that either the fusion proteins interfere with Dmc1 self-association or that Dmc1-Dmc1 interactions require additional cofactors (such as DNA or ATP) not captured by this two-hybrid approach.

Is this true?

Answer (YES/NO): NO